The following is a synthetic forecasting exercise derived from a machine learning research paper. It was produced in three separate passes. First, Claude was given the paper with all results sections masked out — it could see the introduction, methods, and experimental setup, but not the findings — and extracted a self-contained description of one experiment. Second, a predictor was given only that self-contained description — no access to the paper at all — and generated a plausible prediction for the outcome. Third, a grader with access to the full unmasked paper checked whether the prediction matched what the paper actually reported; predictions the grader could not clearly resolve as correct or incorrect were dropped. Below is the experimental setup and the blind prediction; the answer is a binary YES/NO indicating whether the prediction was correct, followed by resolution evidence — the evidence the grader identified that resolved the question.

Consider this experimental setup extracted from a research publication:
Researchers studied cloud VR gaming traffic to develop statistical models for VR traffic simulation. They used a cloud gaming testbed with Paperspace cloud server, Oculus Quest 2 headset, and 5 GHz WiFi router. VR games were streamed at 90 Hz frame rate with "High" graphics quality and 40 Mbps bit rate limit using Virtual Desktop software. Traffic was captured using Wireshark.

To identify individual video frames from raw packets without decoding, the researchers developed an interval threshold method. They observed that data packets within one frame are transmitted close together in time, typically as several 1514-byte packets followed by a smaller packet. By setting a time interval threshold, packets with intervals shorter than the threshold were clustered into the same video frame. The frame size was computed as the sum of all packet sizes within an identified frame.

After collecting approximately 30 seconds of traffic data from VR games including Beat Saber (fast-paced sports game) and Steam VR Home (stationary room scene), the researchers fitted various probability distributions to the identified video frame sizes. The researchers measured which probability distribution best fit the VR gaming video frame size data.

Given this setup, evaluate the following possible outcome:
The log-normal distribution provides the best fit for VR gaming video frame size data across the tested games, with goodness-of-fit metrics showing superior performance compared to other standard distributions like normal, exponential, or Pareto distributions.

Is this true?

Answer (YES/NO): NO